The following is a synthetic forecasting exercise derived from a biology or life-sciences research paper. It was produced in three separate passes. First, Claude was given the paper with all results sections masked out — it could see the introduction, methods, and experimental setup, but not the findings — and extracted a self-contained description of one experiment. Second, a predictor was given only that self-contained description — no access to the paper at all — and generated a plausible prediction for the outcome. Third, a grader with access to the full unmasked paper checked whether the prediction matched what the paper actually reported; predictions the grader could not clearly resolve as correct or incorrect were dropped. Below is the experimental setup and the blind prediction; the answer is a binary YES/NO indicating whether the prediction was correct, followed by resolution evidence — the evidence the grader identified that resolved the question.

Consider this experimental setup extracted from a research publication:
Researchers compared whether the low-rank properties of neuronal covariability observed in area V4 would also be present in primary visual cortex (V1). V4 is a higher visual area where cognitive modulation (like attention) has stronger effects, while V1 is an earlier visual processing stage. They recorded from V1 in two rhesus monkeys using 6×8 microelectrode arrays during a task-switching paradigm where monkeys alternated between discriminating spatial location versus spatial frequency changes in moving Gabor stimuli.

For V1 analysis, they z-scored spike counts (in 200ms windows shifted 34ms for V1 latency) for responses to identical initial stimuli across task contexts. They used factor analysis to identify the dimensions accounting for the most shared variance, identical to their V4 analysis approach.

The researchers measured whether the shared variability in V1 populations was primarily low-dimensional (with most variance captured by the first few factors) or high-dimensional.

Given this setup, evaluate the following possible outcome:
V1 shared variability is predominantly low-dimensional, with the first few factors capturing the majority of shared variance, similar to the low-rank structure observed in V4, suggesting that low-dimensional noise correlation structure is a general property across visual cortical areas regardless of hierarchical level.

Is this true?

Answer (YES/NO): YES